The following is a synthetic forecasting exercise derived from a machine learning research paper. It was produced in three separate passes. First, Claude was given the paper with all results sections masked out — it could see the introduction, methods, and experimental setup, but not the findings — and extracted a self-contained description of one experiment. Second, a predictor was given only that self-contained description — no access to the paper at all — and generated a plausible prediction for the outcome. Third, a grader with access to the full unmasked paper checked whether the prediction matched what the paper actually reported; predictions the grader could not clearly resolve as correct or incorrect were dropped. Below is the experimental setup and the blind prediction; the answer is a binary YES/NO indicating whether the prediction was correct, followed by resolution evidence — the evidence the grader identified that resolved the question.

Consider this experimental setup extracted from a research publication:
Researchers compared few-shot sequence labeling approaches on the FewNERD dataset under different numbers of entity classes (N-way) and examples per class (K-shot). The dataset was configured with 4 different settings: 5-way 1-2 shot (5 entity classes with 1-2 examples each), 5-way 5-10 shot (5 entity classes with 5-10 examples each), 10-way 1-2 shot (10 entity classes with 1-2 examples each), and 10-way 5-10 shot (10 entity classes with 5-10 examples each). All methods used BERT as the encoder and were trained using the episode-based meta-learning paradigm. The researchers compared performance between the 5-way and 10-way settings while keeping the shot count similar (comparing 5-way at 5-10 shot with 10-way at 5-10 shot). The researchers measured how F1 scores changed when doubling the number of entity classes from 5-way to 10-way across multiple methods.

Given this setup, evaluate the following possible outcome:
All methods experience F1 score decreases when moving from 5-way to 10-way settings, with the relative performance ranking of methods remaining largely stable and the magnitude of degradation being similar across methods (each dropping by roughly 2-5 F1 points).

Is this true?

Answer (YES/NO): NO